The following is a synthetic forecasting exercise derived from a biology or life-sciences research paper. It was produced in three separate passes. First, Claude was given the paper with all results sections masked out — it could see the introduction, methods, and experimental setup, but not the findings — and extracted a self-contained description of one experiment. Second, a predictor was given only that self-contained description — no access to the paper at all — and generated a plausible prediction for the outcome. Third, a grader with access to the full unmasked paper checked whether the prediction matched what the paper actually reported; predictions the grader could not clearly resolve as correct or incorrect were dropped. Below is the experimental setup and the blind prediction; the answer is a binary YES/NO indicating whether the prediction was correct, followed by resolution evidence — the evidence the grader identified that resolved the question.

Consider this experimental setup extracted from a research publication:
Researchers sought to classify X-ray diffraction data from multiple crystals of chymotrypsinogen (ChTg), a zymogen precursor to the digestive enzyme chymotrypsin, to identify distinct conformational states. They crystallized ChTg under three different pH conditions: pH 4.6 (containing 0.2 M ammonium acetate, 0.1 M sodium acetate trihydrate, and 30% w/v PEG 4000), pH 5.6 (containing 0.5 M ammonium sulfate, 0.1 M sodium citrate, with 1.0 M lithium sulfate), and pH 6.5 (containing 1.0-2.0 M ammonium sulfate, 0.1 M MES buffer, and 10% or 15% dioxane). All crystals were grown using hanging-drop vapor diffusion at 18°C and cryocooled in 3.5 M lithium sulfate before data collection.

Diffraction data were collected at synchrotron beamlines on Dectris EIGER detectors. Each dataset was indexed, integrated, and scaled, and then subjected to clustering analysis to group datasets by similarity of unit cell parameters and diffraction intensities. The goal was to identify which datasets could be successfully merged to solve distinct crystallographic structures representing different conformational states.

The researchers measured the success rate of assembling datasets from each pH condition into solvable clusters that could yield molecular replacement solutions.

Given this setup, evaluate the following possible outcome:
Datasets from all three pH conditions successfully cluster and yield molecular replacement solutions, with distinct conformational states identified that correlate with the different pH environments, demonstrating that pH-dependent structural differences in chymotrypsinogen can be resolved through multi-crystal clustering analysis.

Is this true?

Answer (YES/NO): NO